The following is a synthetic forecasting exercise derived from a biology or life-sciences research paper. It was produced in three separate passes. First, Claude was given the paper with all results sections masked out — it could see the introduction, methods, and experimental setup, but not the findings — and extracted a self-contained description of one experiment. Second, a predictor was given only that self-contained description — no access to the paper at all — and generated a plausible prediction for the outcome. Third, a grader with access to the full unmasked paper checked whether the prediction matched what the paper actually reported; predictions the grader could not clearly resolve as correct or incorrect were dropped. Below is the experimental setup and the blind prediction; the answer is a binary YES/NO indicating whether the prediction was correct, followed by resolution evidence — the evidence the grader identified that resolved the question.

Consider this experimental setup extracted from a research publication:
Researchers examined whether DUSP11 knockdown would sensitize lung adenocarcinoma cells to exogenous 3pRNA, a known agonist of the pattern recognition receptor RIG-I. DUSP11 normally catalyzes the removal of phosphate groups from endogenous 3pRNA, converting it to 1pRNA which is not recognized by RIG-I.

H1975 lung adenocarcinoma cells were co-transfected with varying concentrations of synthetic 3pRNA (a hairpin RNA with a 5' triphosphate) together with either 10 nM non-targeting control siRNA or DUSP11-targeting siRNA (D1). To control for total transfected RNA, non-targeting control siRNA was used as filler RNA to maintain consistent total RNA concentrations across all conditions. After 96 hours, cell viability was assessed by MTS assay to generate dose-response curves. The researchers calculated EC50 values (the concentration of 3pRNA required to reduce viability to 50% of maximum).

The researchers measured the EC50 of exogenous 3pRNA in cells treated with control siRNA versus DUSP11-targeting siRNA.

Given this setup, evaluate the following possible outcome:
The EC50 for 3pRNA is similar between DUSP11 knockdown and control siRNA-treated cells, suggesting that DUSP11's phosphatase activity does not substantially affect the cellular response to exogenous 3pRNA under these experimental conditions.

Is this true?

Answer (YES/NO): NO